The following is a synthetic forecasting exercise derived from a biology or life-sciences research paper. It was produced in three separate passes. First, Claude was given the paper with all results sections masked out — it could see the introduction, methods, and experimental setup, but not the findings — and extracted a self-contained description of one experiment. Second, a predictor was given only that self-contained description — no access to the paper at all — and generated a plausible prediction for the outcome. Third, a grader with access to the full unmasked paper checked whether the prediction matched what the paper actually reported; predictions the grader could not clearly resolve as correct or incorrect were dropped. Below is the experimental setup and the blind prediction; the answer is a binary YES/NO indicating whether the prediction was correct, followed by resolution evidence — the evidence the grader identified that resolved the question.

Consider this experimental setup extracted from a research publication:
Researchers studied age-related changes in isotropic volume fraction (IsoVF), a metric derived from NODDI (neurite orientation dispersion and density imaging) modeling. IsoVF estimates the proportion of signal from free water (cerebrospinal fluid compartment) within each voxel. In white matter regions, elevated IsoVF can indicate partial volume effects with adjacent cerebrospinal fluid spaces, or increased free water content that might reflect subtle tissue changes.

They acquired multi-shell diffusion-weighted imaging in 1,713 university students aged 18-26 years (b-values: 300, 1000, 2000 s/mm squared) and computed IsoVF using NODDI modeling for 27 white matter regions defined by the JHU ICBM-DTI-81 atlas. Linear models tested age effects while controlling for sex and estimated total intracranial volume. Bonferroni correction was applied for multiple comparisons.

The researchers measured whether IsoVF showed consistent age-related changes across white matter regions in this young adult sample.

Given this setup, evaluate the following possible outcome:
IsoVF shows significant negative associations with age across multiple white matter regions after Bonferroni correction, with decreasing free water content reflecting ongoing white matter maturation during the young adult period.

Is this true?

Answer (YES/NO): NO